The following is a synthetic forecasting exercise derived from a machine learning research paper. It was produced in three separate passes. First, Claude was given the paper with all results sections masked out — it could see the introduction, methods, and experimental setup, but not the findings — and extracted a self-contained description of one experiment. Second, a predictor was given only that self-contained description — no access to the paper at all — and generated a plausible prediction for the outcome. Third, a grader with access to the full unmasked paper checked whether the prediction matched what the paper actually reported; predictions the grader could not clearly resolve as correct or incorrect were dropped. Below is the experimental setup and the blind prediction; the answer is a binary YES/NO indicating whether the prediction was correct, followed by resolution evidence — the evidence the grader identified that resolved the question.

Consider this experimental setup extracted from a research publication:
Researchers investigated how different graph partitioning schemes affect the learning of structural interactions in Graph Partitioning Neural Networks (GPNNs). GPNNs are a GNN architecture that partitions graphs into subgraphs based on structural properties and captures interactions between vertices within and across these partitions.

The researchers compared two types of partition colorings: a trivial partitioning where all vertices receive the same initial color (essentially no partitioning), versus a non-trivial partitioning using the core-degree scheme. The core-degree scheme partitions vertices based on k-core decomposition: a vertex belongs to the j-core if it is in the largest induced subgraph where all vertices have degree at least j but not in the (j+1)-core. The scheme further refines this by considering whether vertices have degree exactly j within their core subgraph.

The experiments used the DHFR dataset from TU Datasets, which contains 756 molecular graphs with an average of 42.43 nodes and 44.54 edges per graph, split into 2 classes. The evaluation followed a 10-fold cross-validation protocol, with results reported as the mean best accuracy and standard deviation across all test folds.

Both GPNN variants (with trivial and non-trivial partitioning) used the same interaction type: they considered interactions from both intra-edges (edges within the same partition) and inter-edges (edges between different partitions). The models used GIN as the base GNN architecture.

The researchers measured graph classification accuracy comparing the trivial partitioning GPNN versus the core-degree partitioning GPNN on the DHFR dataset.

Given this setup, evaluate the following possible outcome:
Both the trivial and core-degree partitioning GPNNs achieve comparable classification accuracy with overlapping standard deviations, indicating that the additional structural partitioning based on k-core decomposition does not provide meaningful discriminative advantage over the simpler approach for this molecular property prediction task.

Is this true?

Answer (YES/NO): NO